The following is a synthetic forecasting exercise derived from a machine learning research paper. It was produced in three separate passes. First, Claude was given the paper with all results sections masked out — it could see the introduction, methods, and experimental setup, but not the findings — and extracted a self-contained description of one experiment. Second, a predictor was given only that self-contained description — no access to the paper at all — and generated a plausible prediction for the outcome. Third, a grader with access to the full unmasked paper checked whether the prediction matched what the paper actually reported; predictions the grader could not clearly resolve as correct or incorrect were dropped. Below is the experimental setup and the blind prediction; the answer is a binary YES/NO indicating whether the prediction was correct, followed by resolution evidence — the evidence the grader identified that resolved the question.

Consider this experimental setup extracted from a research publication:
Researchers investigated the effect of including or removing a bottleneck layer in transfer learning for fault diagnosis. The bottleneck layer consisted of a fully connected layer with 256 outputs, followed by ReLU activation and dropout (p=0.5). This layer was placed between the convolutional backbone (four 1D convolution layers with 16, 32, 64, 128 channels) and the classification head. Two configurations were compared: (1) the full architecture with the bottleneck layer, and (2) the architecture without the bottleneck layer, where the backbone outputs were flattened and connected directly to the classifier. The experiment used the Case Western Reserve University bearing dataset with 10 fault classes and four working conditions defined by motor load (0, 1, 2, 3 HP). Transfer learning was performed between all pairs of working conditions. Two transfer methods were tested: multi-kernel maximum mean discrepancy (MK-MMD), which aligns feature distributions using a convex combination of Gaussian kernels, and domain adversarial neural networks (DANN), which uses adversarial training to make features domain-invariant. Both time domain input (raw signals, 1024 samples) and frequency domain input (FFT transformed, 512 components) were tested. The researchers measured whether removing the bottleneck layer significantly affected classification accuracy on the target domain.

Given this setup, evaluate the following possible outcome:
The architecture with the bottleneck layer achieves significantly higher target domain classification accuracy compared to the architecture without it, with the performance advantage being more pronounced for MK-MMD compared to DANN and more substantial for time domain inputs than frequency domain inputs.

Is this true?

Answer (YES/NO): NO